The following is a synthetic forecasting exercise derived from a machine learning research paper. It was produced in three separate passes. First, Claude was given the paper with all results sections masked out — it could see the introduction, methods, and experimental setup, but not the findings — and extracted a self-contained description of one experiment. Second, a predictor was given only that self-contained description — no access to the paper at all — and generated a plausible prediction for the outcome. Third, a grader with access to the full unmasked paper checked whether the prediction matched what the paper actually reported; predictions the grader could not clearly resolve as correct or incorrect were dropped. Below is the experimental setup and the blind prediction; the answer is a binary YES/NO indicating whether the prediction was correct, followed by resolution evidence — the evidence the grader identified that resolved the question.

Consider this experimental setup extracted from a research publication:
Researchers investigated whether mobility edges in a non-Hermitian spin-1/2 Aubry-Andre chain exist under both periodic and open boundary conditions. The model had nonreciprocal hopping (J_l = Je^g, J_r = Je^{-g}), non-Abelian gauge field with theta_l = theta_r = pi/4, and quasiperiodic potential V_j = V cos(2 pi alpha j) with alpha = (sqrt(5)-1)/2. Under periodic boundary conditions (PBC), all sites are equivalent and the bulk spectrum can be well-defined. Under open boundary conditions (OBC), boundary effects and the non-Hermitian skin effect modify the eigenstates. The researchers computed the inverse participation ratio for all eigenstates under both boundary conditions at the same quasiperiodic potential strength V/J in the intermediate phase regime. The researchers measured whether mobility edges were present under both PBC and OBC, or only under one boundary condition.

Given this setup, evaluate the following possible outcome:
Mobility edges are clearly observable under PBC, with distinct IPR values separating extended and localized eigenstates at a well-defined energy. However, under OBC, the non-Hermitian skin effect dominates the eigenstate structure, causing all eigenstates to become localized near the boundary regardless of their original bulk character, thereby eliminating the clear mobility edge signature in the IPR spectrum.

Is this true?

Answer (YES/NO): NO